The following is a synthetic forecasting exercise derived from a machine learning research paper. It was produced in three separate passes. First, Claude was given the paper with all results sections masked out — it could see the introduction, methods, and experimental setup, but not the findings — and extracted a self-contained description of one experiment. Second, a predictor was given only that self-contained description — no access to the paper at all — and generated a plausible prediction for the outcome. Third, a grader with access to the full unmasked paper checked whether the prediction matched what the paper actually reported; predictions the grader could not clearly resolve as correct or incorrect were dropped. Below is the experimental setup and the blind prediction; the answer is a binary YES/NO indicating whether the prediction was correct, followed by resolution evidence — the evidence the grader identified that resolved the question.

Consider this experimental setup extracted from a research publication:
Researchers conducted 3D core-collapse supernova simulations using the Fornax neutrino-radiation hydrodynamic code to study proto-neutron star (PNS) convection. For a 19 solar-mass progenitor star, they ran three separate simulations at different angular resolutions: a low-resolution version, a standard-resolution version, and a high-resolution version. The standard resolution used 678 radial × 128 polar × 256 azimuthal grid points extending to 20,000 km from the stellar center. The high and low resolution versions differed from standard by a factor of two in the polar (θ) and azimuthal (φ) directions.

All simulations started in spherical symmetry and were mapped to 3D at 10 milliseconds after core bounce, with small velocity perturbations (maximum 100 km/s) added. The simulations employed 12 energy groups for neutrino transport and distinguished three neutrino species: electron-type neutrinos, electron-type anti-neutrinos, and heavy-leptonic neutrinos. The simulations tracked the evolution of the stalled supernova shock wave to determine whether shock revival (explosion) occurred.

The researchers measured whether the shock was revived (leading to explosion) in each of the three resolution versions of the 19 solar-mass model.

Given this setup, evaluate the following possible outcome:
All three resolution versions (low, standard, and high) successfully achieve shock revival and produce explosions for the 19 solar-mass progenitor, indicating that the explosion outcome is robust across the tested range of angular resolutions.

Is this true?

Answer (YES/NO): NO